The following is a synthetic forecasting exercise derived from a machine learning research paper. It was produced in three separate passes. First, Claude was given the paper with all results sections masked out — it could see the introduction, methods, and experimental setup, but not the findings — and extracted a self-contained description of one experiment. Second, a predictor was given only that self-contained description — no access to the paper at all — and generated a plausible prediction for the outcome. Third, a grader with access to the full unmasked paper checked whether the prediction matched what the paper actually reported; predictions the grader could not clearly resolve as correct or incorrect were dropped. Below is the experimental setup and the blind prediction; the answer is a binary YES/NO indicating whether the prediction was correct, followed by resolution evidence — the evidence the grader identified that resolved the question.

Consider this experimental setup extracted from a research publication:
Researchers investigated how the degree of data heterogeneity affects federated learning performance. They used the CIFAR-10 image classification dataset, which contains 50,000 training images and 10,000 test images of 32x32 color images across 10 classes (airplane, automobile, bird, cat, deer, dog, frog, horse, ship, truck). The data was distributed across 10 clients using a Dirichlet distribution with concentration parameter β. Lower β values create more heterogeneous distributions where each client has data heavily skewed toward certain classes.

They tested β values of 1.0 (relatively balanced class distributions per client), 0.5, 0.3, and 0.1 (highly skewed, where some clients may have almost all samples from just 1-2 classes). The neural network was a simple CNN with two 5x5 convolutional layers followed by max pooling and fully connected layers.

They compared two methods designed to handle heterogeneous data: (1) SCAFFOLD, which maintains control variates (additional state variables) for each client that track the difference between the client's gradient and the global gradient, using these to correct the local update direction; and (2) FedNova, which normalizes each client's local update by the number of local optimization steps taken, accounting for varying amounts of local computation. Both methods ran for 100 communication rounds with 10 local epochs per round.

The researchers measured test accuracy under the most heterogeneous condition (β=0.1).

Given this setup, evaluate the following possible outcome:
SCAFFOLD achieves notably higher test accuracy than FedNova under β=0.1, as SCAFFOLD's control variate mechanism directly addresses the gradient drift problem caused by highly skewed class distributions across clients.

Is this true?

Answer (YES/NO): NO